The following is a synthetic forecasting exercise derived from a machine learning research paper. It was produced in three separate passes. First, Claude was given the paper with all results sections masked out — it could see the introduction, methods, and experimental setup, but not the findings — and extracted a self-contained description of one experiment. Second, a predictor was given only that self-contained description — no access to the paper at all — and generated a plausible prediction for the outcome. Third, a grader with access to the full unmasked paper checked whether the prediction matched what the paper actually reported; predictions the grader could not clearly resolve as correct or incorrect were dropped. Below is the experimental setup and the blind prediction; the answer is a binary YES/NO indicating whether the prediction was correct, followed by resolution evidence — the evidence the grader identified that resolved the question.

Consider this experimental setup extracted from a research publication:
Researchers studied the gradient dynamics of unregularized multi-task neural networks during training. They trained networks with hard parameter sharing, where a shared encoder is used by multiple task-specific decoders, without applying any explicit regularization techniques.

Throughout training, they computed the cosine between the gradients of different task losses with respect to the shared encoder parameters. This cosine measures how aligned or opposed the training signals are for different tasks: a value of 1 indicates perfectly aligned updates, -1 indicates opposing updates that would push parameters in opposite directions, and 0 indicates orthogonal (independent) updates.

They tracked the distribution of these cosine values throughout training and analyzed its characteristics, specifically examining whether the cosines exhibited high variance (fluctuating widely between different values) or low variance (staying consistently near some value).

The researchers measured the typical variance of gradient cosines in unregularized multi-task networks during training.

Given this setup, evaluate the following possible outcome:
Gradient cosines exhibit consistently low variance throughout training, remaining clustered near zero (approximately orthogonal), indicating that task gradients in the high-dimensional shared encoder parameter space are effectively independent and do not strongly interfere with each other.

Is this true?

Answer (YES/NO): NO